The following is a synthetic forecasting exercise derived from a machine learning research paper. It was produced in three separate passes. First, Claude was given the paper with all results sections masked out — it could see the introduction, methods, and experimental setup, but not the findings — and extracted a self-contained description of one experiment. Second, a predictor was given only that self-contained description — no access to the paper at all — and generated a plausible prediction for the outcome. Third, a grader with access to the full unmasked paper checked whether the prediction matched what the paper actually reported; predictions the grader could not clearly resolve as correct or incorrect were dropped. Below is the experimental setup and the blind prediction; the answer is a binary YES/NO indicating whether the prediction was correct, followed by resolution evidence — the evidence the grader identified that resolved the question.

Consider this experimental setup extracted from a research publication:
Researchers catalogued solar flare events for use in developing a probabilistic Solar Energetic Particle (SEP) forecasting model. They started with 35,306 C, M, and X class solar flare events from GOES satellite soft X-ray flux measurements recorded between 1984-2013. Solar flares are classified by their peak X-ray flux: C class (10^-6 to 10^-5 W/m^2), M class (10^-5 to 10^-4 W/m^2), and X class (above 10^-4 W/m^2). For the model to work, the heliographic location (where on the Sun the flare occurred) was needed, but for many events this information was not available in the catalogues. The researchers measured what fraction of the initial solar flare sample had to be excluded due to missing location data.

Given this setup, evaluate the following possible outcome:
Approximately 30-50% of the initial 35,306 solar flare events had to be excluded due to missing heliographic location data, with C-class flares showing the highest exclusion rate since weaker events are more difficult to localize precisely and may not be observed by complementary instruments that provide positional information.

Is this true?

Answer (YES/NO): YES